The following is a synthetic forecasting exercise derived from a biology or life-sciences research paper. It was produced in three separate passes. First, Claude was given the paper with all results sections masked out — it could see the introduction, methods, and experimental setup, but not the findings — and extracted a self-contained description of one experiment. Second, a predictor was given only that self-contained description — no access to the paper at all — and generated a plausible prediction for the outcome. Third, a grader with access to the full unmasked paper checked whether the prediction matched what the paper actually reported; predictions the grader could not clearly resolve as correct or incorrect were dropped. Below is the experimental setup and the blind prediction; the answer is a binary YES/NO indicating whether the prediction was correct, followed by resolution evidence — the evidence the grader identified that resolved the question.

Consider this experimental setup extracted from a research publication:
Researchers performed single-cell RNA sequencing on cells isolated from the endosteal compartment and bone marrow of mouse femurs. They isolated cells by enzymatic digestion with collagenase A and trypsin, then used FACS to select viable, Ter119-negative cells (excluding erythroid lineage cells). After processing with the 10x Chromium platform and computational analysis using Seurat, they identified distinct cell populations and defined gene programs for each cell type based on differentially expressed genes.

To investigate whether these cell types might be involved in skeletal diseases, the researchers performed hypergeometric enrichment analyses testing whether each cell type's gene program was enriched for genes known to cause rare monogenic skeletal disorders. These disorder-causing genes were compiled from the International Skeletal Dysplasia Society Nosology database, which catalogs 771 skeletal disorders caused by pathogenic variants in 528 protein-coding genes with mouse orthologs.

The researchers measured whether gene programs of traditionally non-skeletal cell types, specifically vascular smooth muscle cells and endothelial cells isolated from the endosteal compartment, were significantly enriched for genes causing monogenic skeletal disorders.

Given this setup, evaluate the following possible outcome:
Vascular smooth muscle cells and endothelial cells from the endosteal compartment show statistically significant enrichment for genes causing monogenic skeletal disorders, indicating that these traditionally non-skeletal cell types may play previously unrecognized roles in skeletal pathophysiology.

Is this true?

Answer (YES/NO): NO